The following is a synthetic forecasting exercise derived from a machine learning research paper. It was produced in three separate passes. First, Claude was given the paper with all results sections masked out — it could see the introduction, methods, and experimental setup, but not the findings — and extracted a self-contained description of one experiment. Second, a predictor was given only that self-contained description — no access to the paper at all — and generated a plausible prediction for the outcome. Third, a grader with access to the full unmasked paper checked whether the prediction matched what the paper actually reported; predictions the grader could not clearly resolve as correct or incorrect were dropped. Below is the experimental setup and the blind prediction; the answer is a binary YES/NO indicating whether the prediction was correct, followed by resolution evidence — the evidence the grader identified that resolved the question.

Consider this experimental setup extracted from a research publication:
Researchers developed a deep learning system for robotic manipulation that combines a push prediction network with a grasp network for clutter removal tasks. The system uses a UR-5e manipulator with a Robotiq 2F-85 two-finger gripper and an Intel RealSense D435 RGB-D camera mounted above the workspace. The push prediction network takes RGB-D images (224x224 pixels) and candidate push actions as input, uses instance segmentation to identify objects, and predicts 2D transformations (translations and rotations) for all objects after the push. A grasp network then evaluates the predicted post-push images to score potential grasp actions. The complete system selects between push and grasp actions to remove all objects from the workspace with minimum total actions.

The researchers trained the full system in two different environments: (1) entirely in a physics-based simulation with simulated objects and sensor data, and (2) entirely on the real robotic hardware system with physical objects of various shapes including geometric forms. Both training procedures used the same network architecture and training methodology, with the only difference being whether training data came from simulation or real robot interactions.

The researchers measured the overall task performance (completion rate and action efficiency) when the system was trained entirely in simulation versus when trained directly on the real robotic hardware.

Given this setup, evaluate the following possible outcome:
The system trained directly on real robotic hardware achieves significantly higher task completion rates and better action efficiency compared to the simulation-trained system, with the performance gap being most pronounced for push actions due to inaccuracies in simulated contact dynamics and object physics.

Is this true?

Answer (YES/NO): NO